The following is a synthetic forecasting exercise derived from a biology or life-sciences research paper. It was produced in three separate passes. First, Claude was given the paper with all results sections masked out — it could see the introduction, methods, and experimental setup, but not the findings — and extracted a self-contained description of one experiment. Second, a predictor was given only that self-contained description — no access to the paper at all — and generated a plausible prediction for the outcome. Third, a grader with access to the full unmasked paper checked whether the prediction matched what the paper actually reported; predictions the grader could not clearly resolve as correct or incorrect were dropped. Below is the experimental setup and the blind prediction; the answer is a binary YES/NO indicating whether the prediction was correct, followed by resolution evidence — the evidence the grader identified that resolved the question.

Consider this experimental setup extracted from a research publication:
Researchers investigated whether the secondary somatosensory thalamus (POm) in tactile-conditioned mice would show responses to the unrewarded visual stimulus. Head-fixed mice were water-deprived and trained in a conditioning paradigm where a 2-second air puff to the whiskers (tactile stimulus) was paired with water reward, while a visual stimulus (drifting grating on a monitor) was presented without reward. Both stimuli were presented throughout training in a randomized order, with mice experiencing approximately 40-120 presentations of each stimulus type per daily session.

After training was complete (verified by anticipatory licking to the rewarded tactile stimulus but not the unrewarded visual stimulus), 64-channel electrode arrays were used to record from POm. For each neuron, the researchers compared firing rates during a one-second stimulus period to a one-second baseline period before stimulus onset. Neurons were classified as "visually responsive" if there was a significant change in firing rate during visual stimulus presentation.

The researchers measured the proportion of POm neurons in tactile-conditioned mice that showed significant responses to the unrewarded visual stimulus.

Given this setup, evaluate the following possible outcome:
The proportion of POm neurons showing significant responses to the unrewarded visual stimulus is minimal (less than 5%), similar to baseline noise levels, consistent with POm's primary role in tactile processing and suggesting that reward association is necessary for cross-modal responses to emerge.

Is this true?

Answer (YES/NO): NO